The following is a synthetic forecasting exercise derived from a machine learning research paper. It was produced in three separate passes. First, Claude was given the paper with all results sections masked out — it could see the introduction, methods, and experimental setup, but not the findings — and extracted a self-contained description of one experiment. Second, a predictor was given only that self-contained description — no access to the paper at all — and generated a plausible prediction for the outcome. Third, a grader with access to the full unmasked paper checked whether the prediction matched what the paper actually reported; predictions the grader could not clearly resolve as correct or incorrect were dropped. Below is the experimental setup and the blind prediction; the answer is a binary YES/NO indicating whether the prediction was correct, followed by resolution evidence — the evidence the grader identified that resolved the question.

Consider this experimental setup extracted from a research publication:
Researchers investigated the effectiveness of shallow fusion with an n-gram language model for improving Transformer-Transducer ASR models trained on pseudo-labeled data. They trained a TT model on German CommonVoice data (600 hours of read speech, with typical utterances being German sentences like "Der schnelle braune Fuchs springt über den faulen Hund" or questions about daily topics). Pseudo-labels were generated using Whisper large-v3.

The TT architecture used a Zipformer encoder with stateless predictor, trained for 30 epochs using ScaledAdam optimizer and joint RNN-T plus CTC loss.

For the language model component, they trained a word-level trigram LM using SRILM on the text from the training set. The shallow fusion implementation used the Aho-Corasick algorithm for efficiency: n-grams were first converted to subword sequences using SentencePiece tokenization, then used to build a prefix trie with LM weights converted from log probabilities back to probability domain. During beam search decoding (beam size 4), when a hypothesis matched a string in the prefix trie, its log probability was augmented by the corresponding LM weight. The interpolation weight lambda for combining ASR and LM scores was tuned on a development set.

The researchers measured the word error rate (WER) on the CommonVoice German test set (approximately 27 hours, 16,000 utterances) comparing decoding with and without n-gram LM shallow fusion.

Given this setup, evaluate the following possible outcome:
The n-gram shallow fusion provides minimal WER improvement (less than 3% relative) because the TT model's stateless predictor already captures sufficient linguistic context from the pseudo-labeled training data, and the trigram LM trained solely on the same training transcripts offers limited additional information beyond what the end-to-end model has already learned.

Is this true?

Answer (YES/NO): NO